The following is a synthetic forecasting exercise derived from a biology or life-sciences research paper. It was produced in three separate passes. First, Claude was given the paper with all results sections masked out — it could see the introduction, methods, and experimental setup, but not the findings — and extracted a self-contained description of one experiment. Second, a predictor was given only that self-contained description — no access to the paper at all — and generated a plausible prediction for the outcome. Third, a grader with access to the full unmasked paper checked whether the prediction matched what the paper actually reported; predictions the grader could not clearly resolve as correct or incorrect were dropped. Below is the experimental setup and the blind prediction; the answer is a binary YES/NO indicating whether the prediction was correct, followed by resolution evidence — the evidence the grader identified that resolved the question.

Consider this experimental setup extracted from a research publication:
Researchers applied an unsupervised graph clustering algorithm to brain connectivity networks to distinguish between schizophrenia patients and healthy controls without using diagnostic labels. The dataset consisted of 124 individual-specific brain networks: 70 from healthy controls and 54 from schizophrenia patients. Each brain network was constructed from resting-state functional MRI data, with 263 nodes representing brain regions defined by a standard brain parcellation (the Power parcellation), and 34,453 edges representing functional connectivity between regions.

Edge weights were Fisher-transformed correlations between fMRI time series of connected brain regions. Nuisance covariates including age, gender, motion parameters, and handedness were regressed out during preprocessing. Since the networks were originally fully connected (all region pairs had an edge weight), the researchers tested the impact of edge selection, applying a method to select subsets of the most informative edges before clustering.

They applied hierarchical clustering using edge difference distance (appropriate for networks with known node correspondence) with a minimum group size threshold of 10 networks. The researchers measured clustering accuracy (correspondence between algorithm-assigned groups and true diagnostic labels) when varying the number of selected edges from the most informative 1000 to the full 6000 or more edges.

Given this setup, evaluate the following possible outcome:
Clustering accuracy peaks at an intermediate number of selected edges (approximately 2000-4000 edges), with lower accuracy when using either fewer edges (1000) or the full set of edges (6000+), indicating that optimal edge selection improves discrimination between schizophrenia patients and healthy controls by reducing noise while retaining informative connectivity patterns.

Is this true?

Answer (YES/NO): NO